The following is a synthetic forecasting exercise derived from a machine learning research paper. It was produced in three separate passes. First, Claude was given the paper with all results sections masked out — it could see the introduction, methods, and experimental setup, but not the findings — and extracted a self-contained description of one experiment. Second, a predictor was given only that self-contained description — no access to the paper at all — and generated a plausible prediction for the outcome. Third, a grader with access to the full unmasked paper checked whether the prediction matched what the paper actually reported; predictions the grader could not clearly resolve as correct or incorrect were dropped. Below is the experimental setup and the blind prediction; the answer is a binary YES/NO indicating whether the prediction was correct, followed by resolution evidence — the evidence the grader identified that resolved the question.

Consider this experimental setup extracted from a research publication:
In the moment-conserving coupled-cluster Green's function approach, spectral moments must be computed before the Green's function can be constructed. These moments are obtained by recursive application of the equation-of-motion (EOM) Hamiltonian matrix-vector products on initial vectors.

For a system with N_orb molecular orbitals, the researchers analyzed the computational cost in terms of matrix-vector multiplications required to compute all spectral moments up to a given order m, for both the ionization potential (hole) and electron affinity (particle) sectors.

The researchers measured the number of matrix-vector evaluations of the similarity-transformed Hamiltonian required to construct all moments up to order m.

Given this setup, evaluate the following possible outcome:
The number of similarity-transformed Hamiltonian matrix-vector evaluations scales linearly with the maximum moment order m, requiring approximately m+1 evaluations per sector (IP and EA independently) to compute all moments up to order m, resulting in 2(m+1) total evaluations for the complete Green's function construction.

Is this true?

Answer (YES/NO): NO